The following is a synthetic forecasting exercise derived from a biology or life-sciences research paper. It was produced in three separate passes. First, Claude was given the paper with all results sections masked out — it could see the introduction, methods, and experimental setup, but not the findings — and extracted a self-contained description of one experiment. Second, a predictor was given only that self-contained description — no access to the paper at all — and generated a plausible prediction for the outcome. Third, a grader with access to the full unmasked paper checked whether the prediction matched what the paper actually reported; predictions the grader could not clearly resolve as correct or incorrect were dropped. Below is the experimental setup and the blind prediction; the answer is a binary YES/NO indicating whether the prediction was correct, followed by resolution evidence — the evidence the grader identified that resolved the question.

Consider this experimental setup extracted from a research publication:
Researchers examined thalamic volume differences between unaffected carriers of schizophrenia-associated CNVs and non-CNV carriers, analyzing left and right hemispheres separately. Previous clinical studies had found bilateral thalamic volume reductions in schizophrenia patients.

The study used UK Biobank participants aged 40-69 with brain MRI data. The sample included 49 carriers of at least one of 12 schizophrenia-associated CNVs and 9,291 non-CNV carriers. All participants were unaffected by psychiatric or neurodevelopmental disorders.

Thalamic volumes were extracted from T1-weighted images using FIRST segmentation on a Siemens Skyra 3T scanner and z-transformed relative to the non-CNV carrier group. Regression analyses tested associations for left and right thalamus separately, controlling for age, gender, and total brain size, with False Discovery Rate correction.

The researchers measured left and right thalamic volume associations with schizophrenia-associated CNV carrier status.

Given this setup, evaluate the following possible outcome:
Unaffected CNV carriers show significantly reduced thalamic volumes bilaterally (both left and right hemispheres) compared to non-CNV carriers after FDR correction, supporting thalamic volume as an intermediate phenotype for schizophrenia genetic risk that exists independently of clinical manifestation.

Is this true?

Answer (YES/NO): NO